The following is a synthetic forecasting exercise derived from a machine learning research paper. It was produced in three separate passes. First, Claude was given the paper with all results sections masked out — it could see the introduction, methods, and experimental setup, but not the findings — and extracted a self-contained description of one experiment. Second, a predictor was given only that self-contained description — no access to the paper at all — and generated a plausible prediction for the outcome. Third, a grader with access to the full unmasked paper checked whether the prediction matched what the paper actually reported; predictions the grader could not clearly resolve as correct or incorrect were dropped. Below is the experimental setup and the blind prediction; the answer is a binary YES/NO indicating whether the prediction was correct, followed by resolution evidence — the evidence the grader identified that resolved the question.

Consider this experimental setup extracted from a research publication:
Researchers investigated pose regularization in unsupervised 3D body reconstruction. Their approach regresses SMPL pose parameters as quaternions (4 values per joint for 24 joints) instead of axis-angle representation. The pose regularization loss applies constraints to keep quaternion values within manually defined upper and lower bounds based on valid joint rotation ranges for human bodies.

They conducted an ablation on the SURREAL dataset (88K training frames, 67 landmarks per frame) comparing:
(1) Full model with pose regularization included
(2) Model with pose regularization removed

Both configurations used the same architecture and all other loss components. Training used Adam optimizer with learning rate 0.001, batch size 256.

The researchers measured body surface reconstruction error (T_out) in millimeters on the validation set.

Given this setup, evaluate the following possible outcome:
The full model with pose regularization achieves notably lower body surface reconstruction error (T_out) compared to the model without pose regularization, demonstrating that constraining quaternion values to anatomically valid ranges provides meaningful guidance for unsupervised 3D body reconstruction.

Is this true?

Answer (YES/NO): YES